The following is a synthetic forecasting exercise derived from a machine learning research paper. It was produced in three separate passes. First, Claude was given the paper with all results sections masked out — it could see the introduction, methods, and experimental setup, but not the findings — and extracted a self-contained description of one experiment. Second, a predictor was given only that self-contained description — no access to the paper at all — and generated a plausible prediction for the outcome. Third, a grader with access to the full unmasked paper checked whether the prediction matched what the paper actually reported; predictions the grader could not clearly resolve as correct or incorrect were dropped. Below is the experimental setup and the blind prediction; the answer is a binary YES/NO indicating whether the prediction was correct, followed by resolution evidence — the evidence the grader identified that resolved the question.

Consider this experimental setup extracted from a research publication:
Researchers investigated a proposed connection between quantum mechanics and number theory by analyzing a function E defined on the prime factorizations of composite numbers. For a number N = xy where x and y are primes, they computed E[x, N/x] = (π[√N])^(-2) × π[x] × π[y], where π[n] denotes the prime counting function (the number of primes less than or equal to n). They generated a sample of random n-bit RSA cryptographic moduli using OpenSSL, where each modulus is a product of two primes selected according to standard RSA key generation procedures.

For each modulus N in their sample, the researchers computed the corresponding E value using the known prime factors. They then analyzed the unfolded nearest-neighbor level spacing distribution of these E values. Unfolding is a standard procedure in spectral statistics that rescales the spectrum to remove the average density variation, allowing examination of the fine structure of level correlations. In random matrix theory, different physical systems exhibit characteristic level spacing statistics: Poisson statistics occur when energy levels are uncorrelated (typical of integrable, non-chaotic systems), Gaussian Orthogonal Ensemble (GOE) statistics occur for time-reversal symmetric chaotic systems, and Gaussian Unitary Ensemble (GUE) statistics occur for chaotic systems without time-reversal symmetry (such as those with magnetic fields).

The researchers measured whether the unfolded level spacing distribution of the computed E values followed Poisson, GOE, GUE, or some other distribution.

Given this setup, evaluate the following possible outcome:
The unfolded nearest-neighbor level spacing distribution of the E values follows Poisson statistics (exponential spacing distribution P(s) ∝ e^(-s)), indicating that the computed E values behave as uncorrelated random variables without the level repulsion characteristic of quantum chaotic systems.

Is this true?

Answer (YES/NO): NO